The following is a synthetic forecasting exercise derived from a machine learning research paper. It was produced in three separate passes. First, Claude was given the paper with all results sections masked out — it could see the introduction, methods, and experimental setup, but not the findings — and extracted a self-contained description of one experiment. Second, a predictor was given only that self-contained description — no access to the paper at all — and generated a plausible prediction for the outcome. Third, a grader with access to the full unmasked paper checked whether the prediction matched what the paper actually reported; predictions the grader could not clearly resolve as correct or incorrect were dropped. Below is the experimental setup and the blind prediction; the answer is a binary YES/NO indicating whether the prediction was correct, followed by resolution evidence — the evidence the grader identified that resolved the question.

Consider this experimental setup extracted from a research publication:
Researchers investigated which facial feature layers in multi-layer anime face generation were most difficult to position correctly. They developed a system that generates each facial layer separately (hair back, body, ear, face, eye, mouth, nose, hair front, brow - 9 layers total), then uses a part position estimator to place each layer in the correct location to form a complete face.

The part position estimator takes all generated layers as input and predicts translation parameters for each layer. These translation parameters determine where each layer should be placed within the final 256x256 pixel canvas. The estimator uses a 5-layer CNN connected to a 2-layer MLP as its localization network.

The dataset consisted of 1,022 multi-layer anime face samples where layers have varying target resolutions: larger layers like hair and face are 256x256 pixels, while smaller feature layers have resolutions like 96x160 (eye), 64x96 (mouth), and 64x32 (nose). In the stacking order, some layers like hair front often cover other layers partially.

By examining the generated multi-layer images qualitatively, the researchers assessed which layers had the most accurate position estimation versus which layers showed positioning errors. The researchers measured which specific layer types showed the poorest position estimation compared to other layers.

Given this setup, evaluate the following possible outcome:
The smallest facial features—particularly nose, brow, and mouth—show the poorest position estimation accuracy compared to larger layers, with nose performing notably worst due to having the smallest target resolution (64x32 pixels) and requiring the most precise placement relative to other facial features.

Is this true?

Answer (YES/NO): NO